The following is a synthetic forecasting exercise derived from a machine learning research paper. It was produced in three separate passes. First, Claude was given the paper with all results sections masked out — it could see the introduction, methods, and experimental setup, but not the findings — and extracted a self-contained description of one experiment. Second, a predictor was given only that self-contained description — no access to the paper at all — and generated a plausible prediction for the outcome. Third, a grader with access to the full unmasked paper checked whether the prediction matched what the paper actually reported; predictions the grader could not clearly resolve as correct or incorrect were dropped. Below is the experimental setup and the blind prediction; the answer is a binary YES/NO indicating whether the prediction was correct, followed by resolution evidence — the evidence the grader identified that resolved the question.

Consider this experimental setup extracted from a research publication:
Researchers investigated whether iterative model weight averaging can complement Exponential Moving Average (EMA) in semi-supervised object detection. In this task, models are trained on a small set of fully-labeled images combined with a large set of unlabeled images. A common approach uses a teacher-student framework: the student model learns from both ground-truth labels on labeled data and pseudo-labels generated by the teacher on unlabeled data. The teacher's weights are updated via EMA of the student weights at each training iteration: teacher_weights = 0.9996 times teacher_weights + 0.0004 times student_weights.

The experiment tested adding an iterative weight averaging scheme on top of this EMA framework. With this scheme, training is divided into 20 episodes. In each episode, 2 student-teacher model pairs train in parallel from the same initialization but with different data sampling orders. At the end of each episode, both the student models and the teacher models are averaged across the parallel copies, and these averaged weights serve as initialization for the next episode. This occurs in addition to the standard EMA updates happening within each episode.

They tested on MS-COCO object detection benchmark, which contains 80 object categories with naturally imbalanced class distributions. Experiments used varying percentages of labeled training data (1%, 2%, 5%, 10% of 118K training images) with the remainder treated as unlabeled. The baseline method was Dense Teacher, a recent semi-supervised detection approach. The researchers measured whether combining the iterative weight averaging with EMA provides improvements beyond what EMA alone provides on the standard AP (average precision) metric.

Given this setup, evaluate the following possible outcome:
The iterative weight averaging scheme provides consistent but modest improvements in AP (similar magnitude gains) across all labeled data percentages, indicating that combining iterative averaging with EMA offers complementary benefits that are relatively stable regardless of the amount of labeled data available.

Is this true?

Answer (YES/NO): NO